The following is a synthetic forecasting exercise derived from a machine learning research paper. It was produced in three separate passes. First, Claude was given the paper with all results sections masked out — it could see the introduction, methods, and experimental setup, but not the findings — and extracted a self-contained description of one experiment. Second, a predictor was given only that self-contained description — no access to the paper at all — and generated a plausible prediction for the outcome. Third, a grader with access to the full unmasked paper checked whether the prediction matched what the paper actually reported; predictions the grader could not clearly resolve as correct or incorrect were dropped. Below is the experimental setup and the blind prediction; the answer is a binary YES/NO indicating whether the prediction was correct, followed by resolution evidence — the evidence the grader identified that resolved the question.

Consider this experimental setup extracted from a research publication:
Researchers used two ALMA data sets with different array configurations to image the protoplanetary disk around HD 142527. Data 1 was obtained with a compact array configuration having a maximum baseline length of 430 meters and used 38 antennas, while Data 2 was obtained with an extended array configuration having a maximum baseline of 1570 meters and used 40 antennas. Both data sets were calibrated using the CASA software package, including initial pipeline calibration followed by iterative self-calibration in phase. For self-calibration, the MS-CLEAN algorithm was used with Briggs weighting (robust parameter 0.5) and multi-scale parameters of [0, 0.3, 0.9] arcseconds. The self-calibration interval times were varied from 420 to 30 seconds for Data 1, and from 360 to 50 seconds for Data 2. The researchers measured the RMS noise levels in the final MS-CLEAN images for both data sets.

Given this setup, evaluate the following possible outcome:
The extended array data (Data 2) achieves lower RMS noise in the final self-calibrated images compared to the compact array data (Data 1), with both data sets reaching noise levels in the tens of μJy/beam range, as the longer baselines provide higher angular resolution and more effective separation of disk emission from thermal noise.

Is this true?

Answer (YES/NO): NO